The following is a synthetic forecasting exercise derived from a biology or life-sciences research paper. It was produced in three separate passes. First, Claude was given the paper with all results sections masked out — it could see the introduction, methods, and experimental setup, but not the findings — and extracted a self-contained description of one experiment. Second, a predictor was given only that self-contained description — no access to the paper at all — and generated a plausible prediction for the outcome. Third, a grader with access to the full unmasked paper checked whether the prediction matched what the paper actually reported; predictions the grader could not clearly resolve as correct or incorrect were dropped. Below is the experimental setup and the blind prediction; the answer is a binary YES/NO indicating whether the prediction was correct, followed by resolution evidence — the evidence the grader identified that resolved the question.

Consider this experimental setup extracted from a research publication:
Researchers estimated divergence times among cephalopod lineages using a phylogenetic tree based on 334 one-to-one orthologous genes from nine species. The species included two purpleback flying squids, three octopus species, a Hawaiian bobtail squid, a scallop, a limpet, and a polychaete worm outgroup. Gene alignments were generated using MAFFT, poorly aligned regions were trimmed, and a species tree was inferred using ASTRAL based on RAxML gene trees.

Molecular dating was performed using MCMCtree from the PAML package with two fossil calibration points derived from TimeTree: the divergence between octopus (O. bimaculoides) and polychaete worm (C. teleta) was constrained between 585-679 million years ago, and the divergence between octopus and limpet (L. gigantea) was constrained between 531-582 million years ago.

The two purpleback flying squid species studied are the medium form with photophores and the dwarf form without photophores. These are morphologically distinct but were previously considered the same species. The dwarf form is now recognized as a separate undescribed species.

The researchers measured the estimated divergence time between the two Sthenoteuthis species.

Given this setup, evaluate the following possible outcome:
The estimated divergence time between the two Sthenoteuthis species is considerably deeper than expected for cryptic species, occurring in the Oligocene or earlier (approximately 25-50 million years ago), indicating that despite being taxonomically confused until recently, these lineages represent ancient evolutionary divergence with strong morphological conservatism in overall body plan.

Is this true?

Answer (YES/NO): YES